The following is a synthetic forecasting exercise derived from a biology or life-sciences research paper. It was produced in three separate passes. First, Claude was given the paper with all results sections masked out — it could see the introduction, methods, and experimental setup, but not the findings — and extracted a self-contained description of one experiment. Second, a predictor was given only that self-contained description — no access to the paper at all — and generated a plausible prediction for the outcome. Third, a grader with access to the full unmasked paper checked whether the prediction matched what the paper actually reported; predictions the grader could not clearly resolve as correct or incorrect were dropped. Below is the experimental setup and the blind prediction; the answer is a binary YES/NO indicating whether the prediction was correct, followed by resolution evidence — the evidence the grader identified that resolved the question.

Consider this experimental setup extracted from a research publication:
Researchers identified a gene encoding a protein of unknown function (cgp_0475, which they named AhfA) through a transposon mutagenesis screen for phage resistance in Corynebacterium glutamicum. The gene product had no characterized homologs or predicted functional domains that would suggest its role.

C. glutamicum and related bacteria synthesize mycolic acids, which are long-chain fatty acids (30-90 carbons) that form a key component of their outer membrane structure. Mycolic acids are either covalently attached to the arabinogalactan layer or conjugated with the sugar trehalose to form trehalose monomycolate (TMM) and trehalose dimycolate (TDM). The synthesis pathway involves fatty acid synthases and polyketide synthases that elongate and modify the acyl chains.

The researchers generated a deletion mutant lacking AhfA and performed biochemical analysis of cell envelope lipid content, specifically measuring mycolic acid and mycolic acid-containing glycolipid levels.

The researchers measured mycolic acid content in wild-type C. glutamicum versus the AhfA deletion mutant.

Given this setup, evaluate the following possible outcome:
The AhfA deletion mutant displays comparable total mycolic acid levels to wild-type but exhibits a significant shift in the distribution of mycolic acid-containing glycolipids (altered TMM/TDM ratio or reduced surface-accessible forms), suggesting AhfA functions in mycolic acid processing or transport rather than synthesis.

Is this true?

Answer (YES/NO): NO